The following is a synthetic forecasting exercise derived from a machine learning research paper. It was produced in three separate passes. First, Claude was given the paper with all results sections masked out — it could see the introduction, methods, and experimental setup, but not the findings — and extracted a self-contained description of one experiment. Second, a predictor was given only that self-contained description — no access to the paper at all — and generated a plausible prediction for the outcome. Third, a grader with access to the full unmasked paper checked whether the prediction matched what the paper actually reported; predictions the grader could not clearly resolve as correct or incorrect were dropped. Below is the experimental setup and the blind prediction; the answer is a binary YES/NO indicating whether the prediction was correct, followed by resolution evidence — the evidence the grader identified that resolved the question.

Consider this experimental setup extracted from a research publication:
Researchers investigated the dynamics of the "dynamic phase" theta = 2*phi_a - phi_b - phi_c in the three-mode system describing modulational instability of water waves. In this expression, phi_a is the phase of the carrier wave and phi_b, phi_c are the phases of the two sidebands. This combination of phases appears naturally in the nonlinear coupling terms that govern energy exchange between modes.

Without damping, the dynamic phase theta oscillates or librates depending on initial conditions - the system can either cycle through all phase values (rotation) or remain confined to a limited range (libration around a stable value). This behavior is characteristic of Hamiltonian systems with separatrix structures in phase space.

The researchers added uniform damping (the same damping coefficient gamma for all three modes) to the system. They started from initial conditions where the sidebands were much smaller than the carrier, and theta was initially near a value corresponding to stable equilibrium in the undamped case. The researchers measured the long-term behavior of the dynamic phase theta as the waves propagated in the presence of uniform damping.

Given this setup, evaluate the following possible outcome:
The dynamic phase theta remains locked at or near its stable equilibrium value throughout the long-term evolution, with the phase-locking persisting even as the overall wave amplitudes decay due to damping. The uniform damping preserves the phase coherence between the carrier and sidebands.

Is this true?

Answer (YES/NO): YES